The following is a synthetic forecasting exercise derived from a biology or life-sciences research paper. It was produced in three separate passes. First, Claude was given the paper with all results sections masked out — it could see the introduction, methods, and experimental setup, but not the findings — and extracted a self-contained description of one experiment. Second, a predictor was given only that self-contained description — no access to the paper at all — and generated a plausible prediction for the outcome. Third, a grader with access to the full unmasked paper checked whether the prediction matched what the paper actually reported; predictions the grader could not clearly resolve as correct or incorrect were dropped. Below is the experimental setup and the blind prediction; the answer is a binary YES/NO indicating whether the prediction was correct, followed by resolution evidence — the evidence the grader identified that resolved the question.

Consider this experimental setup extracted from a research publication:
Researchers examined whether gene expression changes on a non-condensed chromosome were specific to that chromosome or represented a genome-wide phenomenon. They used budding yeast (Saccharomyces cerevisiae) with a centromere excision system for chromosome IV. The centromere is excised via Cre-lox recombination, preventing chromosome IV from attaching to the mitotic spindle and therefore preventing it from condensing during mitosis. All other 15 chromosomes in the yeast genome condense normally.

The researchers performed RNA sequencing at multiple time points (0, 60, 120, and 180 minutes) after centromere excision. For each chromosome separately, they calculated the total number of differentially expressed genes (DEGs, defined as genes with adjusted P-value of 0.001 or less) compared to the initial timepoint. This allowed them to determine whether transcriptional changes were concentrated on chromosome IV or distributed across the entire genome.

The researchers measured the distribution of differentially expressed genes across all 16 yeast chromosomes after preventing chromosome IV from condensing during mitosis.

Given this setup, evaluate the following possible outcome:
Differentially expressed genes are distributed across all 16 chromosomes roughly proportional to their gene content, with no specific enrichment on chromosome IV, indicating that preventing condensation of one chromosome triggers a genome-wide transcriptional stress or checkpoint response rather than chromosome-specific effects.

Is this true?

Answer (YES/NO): NO